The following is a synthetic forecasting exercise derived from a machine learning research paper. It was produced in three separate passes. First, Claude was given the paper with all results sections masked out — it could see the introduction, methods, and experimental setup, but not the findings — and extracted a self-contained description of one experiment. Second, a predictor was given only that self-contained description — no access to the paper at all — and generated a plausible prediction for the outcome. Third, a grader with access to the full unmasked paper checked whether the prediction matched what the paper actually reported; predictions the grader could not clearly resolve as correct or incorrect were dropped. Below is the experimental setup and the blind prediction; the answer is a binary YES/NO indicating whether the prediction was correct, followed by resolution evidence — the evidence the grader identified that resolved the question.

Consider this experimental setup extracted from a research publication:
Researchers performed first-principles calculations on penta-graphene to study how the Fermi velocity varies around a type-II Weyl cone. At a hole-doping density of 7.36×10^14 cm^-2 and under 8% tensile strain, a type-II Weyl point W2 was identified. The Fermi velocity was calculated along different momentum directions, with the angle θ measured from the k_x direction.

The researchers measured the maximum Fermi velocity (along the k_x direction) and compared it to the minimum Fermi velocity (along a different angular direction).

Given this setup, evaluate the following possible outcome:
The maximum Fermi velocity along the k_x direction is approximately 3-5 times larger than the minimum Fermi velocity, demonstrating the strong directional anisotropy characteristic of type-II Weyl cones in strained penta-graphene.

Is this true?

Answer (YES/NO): NO